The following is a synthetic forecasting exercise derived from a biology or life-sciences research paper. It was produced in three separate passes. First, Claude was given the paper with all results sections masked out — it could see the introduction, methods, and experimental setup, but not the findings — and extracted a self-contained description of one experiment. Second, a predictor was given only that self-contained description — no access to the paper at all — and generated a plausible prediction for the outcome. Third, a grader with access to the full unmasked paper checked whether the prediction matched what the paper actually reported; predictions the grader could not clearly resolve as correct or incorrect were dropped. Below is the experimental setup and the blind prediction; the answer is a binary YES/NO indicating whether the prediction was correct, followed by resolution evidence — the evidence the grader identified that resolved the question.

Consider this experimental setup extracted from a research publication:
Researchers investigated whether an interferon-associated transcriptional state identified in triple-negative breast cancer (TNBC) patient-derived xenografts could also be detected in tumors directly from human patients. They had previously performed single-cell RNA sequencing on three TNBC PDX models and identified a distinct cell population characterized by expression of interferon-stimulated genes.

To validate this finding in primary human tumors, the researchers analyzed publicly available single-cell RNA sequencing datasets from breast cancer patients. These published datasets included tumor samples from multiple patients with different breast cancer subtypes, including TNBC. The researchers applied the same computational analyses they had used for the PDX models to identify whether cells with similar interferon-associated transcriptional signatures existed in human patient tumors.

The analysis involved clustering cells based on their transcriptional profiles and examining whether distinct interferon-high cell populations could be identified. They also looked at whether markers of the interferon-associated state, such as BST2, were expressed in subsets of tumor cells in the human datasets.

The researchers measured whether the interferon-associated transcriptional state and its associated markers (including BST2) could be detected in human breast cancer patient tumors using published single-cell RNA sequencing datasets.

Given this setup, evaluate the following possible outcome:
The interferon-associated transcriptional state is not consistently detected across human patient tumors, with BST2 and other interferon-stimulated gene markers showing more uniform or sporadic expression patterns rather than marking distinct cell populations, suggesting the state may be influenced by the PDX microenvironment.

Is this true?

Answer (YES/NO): NO